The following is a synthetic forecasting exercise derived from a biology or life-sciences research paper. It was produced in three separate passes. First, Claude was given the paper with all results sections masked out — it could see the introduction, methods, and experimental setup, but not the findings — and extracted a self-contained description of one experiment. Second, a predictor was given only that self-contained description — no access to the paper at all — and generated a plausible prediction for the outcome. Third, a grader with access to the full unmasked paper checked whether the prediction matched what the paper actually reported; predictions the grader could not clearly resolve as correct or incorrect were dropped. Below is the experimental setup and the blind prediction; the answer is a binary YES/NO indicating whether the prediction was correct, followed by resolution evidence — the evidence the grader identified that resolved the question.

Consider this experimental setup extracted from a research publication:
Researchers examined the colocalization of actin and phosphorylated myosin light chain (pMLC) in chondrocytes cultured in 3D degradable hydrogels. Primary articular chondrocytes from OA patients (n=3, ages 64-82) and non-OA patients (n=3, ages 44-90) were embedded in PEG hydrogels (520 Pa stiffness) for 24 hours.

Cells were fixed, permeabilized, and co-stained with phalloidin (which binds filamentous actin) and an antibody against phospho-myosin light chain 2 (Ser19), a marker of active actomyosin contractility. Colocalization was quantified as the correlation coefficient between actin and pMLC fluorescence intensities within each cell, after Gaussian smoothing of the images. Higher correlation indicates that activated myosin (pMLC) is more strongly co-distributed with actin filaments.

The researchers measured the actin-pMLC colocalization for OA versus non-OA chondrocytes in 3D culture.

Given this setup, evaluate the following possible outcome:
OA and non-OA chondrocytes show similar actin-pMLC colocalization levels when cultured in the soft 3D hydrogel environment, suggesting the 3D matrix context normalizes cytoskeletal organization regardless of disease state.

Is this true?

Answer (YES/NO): NO